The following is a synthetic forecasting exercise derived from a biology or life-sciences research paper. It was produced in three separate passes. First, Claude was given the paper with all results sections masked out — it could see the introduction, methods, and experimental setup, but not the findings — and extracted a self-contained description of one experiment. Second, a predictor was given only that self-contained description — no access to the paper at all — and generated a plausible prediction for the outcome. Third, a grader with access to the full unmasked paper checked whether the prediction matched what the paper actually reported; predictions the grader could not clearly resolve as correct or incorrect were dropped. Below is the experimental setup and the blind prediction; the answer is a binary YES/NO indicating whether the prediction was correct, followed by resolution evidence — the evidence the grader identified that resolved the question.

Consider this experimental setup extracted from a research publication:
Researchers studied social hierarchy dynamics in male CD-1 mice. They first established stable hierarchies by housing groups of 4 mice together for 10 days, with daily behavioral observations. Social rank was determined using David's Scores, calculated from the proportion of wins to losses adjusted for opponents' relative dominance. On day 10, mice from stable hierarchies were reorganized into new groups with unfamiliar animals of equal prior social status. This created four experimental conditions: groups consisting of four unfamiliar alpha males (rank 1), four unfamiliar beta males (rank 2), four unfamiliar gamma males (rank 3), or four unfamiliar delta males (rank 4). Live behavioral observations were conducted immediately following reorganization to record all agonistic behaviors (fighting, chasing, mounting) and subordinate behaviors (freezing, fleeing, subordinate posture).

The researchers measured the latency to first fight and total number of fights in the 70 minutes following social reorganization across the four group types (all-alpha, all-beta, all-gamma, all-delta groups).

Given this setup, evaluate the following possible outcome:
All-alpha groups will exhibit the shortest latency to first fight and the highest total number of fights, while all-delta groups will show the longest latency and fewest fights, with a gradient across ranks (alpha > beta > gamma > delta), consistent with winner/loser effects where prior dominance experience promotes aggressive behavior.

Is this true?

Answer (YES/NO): NO